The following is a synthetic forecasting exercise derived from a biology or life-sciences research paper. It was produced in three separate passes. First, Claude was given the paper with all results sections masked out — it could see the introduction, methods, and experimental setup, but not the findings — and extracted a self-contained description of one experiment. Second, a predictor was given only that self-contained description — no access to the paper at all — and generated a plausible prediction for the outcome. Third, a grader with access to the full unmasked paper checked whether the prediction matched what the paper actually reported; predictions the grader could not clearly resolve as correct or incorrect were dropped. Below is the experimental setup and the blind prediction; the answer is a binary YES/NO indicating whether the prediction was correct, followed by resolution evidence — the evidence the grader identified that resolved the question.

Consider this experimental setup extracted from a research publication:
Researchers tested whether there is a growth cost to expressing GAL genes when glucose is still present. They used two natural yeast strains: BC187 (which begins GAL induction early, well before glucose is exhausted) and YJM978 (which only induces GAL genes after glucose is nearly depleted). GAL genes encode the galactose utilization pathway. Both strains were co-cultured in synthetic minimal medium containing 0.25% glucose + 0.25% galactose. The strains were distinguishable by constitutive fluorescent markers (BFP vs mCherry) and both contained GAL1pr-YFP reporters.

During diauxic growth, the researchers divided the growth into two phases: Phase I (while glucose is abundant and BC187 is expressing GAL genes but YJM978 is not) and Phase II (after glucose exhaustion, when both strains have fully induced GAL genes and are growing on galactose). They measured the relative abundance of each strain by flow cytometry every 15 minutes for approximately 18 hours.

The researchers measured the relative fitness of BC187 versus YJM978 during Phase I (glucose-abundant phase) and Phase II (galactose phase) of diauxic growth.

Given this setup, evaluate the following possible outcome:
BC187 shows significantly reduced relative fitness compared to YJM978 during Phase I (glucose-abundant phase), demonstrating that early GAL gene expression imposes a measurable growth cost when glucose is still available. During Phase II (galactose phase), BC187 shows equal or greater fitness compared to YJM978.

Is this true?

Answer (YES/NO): YES